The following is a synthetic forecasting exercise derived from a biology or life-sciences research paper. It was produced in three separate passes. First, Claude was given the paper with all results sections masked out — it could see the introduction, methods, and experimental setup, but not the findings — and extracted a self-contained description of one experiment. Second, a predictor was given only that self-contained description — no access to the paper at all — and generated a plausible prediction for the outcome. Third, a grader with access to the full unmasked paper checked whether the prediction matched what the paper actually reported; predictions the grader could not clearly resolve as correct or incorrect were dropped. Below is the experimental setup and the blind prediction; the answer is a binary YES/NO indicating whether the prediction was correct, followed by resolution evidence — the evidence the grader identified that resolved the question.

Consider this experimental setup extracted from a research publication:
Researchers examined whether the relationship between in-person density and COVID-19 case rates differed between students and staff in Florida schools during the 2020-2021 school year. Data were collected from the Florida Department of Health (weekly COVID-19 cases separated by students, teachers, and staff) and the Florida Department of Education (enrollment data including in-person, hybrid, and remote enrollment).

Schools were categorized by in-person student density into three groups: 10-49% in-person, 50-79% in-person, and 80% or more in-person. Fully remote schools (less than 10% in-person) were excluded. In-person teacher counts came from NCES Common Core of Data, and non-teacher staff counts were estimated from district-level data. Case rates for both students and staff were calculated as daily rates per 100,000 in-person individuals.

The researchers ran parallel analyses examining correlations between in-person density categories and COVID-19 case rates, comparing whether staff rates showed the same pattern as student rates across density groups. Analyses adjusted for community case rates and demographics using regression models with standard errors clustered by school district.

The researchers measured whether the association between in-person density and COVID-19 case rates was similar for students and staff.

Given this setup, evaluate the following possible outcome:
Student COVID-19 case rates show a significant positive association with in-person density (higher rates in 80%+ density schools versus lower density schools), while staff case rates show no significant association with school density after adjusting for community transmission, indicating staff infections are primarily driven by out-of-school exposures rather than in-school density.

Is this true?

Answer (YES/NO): NO